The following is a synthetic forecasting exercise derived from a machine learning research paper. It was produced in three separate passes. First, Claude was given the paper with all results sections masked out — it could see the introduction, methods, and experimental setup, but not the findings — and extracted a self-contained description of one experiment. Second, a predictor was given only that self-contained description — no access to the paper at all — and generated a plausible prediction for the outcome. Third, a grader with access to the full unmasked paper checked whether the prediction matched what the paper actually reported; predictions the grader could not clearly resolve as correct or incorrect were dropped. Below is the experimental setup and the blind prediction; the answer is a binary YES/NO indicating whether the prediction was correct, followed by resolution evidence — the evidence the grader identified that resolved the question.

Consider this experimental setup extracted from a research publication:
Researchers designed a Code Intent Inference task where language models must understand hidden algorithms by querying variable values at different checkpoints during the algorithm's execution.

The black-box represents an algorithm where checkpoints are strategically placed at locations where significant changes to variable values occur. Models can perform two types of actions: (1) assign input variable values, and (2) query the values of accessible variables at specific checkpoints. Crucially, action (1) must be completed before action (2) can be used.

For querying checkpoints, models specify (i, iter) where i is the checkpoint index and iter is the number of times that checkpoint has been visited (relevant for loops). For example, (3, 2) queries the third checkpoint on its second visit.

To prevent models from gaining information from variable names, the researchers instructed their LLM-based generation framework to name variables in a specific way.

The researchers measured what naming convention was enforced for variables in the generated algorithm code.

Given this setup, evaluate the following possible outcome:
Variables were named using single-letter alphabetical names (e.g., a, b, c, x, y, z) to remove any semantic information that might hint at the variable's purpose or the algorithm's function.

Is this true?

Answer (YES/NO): NO